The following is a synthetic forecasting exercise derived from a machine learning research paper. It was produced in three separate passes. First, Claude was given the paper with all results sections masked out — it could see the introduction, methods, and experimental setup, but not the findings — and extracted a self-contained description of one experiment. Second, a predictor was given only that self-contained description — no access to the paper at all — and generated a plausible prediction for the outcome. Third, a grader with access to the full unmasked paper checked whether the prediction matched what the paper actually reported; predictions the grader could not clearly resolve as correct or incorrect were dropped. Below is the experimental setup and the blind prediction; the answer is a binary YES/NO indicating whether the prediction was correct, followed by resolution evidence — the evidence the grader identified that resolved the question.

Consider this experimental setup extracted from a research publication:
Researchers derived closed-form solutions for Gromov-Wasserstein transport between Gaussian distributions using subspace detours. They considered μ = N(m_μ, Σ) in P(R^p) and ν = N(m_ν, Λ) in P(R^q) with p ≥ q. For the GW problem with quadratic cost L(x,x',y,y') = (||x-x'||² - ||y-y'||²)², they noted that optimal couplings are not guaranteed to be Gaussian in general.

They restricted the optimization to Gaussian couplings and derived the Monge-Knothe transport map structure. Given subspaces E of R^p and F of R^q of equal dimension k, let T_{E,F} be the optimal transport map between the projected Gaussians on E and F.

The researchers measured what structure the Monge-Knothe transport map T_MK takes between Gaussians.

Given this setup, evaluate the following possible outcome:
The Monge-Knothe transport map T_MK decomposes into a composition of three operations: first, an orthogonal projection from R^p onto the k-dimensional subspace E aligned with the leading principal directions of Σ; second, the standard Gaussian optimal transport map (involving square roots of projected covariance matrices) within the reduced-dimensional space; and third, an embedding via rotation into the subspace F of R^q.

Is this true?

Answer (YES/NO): NO